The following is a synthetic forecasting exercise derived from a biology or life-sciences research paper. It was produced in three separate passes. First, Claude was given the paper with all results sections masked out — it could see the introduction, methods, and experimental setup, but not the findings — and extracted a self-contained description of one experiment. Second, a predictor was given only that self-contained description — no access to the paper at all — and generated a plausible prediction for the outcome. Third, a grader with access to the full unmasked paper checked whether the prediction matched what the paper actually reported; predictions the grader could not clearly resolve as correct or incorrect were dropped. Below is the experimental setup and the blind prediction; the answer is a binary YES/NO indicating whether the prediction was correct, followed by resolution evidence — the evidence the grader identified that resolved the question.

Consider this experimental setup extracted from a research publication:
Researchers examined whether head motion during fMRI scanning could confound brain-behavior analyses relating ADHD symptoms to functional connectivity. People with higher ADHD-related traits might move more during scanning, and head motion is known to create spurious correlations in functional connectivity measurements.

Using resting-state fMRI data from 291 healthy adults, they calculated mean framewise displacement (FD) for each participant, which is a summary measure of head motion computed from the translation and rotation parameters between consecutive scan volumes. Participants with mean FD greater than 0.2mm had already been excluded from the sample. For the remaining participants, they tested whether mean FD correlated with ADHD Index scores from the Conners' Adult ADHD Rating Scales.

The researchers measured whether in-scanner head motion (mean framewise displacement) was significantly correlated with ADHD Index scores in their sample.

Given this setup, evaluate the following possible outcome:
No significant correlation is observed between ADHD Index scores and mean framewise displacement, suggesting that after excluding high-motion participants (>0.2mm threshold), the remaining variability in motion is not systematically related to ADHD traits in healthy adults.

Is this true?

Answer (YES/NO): YES